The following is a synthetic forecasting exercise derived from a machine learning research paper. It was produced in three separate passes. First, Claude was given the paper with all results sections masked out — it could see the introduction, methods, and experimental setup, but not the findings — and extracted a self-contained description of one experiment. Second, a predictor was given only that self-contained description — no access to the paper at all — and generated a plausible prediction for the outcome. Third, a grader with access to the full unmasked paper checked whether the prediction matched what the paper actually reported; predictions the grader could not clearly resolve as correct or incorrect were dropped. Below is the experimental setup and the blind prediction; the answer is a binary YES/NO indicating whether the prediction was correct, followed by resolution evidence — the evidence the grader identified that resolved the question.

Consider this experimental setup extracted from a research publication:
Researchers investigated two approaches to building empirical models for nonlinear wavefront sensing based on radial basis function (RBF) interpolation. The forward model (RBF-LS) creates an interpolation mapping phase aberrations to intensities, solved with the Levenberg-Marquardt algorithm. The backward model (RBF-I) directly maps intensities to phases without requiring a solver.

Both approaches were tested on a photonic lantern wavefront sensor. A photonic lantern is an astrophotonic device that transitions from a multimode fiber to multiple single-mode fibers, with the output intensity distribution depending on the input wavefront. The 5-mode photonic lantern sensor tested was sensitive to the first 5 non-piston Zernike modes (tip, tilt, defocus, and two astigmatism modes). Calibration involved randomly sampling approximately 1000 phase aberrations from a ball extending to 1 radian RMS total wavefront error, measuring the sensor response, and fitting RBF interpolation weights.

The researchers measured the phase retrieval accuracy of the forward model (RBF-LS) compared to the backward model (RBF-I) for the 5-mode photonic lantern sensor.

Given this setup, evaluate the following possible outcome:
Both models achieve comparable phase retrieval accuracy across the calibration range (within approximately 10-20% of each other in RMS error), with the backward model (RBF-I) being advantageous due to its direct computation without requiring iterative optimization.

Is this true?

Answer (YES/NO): NO